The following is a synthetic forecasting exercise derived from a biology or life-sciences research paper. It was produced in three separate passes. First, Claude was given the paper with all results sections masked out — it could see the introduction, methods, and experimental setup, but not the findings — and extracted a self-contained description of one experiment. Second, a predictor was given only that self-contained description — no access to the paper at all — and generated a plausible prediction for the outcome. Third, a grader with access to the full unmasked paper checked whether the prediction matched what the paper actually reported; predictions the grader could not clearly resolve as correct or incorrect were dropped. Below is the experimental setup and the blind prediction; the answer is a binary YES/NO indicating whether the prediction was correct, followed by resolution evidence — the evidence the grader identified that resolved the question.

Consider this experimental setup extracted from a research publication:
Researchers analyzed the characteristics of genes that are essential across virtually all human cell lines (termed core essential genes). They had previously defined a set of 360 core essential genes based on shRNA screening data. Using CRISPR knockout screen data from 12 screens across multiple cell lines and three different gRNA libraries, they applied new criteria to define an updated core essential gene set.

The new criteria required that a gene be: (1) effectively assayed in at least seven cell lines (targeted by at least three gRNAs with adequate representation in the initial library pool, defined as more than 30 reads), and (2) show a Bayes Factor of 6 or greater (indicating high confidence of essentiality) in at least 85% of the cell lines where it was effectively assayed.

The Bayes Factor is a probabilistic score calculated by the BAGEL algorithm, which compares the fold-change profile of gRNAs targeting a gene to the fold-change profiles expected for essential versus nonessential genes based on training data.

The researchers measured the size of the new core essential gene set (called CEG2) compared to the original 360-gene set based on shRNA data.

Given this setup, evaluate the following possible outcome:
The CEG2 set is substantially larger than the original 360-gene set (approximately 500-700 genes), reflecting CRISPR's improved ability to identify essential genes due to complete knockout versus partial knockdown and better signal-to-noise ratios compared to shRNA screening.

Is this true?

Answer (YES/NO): YES